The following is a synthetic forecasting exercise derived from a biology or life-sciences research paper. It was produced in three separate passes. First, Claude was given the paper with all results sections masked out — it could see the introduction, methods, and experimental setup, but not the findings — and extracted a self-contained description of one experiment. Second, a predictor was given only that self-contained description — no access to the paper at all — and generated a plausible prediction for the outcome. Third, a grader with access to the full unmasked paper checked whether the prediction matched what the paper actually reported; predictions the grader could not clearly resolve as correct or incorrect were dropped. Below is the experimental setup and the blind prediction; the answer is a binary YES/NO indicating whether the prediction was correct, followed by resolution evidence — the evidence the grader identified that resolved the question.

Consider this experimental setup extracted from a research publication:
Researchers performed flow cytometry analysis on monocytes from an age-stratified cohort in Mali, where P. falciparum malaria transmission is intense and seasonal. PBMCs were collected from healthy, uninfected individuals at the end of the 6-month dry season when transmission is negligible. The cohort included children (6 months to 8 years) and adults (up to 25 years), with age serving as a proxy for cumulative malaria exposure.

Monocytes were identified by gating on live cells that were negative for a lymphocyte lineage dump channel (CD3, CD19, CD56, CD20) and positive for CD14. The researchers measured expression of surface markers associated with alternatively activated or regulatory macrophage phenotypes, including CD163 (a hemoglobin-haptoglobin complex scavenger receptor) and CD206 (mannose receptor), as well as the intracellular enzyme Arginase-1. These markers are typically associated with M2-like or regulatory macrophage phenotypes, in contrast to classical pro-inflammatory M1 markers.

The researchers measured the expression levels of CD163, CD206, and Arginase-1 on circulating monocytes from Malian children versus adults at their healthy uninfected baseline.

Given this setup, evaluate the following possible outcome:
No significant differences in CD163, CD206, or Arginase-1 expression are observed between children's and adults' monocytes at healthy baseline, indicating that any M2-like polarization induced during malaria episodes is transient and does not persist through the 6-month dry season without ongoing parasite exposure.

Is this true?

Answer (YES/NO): NO